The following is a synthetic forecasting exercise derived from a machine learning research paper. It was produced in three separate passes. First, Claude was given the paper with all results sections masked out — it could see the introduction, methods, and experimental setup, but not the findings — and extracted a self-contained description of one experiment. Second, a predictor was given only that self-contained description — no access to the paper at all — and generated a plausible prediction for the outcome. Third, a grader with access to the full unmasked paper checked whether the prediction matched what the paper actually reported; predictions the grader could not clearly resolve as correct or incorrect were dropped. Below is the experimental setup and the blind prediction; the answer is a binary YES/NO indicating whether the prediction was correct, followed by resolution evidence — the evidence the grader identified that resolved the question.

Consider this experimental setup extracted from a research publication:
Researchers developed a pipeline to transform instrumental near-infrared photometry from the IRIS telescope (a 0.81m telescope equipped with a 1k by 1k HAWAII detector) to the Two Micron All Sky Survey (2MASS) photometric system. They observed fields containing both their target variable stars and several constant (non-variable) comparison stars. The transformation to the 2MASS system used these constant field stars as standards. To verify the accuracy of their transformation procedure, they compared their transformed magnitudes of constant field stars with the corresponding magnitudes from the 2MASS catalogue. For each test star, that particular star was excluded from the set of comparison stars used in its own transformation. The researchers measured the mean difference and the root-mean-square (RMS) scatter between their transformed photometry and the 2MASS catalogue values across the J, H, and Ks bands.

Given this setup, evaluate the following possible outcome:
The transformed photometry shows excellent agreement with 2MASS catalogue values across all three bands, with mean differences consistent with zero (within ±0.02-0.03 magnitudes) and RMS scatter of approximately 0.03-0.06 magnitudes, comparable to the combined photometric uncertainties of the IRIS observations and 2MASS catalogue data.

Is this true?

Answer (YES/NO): NO